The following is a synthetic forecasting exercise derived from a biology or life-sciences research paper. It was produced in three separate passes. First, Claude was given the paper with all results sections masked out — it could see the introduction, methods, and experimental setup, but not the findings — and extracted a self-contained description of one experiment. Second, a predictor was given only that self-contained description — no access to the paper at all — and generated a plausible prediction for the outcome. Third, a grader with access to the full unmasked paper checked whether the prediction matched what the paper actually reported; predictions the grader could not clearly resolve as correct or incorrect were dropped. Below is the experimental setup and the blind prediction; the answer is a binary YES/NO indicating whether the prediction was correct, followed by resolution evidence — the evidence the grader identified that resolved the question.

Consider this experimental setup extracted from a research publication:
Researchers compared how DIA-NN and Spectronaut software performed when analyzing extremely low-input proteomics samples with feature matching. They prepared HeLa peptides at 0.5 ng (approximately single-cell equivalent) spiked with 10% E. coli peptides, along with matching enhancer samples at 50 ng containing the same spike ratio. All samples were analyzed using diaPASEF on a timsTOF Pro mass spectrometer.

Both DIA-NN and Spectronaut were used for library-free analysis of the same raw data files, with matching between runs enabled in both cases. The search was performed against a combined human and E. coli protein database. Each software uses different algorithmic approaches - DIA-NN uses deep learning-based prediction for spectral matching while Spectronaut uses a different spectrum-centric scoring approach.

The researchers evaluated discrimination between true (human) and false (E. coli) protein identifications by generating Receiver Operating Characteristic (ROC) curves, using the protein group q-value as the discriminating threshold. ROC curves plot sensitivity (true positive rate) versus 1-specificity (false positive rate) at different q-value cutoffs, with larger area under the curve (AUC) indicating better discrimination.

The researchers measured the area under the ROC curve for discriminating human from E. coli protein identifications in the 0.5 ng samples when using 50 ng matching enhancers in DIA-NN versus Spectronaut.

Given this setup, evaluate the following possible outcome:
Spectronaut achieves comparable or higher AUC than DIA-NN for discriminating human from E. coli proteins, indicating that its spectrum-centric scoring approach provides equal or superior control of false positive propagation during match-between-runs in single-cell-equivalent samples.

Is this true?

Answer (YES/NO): NO